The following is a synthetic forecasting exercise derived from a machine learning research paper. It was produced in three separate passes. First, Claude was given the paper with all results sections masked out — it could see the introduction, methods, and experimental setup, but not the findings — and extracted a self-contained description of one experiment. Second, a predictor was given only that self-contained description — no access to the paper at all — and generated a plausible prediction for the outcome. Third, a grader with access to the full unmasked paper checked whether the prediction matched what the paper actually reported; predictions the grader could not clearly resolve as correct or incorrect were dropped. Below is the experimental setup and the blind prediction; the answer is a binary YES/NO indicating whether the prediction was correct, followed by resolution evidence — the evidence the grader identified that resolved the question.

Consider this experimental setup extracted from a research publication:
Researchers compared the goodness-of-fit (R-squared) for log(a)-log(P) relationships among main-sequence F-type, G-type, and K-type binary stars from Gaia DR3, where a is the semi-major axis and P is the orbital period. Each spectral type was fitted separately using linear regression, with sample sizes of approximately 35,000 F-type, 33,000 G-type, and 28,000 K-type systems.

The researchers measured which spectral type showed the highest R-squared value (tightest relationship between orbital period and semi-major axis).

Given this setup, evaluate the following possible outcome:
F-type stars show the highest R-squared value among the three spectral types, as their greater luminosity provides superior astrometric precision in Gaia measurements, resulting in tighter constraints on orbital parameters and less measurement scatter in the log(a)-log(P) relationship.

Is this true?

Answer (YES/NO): NO